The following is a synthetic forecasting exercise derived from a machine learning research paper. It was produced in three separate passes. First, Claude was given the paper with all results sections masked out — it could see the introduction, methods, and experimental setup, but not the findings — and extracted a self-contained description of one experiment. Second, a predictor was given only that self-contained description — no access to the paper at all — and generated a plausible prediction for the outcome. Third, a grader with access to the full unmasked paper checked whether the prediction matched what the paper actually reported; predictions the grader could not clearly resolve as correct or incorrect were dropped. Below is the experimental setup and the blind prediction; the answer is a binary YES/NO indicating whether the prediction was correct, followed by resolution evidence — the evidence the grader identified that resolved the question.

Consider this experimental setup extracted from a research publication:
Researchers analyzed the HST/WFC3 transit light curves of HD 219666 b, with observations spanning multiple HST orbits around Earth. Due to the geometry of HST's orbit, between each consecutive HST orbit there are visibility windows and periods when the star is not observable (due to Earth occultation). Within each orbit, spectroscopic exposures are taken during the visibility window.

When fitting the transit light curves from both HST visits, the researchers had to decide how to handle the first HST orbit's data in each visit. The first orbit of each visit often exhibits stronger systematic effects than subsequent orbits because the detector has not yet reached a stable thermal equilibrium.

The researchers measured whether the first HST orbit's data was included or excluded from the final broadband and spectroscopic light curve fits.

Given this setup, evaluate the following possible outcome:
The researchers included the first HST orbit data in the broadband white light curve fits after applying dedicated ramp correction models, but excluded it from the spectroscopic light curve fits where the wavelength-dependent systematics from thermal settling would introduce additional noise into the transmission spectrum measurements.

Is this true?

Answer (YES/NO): NO